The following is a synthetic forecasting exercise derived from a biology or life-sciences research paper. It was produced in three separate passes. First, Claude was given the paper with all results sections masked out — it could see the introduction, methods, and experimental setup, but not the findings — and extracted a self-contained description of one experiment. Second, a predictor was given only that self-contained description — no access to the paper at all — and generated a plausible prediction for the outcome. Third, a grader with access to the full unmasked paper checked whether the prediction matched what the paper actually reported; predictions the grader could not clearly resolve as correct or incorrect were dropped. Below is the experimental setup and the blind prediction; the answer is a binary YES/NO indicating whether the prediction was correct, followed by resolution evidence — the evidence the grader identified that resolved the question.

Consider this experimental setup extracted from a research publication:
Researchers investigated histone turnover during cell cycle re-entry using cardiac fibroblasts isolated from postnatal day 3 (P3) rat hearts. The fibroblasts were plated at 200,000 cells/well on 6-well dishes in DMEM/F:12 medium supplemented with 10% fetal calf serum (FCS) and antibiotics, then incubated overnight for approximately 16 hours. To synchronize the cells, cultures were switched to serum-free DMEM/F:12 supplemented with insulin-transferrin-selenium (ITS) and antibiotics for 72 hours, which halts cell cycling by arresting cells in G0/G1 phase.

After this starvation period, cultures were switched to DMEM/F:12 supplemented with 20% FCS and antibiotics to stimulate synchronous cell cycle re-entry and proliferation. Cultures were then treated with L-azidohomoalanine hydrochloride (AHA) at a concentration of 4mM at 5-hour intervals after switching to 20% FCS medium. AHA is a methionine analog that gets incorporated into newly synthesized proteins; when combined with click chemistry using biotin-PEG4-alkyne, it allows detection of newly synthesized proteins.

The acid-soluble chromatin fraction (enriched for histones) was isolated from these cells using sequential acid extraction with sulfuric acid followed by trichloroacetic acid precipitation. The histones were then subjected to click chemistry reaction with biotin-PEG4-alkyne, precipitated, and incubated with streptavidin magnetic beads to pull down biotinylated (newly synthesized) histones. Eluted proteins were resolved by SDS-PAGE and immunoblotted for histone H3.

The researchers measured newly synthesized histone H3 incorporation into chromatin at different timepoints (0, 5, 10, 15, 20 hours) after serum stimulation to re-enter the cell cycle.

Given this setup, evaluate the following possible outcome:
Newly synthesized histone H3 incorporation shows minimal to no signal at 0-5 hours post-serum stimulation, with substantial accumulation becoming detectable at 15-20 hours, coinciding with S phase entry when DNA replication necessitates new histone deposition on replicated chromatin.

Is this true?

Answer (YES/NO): NO